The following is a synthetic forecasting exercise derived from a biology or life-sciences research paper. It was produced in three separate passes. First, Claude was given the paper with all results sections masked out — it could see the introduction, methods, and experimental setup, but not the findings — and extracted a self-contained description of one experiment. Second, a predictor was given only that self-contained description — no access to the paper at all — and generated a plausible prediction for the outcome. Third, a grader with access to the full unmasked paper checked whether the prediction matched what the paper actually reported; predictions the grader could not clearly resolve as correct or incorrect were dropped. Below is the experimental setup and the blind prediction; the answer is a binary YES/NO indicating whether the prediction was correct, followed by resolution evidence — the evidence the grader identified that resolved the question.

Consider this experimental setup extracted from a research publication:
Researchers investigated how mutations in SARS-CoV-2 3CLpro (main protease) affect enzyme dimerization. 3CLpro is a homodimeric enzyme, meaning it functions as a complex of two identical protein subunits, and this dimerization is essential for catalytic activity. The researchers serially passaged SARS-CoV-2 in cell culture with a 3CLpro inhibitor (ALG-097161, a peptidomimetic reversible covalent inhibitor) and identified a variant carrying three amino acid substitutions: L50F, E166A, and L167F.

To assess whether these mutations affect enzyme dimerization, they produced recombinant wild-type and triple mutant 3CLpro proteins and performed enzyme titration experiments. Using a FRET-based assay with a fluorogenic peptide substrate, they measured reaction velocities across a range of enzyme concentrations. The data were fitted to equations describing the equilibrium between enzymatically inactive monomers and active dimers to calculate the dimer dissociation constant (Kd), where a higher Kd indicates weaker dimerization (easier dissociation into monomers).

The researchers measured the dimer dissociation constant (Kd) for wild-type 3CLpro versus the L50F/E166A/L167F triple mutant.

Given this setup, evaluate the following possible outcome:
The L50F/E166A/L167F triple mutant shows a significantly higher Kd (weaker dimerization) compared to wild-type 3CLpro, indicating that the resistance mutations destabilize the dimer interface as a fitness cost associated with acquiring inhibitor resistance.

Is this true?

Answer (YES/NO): YES